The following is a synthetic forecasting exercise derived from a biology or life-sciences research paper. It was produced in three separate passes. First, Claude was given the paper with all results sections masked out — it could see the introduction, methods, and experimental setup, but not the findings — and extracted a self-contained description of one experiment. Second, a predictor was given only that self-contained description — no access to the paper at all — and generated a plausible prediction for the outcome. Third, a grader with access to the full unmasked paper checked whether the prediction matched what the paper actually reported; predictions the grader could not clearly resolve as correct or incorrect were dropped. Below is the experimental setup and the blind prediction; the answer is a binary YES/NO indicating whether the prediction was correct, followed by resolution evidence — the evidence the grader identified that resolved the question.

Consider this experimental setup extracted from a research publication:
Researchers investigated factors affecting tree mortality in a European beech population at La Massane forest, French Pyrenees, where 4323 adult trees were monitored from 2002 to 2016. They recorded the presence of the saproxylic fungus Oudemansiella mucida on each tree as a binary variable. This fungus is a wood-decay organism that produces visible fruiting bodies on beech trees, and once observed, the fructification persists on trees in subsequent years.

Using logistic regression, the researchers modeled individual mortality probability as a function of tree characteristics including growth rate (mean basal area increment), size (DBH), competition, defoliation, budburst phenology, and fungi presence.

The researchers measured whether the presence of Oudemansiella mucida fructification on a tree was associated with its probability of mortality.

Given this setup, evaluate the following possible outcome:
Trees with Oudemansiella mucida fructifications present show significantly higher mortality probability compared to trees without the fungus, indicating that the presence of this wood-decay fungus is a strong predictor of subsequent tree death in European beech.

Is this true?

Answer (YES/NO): NO